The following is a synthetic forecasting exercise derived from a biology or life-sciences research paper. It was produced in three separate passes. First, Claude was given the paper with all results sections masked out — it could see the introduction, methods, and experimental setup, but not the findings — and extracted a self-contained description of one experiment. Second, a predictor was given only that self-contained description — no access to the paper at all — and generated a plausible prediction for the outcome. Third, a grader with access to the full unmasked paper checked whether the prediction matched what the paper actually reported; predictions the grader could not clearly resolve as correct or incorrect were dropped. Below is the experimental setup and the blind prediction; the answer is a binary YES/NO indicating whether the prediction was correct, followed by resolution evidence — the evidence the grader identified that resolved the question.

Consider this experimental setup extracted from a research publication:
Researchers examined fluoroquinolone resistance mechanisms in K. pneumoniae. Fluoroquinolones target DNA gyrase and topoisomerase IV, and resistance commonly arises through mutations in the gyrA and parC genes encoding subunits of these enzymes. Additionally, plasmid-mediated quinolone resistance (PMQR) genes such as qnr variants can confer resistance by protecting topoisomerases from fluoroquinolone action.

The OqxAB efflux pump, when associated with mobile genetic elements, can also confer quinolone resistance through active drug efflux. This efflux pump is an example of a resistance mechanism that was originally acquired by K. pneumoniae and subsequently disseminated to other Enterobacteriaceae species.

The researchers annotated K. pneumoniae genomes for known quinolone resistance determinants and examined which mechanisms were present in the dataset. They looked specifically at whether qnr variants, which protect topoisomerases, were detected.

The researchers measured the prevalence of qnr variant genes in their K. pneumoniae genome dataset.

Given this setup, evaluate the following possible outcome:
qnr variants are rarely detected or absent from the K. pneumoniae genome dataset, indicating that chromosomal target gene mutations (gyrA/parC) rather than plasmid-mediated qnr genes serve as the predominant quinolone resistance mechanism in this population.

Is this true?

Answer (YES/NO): NO